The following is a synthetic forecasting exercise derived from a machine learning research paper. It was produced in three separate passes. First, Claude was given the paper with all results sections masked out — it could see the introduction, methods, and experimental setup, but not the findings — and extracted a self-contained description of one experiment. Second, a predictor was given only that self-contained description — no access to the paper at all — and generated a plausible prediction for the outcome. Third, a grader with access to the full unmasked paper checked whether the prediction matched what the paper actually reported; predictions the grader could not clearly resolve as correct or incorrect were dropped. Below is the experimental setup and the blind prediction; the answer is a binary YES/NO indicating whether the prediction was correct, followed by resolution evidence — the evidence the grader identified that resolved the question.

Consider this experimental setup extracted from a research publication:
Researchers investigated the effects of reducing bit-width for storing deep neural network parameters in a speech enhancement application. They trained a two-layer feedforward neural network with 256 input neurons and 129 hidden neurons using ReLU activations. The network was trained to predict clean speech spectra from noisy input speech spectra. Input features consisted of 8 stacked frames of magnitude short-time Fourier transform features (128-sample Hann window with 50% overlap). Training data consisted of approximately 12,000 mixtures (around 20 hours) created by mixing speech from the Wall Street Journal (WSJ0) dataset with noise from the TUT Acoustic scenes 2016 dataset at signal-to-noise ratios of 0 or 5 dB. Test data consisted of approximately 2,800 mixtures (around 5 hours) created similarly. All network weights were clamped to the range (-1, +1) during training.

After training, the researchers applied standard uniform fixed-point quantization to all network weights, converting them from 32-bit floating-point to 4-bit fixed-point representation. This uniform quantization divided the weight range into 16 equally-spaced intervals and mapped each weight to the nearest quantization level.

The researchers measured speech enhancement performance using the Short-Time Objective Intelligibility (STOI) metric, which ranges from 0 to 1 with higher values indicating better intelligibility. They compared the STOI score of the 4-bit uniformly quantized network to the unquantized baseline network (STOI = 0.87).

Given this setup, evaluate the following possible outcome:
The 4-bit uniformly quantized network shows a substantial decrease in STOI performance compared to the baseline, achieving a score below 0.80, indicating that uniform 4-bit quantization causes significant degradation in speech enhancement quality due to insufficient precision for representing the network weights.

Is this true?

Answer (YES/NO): YES